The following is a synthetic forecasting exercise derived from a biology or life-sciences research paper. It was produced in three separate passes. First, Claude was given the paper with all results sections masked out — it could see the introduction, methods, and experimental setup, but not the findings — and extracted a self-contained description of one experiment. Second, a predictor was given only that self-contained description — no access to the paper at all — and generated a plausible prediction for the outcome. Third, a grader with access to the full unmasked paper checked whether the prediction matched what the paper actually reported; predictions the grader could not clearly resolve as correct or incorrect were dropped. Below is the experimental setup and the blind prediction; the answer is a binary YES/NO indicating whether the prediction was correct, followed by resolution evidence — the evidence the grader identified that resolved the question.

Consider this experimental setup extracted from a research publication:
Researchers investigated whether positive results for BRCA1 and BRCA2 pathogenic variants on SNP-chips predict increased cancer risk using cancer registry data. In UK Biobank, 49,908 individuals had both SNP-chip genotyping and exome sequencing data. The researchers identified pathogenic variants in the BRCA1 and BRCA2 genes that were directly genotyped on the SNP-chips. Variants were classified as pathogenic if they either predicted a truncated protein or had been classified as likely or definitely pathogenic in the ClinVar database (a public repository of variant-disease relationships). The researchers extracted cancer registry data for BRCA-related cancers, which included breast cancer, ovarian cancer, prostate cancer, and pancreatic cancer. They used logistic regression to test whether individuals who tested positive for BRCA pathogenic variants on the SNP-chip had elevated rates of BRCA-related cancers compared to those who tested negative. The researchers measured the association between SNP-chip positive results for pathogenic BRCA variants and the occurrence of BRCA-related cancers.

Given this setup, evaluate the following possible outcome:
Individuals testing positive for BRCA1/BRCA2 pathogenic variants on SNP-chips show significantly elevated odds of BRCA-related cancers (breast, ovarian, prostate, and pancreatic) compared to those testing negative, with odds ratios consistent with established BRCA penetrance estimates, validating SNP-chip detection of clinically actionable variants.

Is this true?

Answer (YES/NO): NO